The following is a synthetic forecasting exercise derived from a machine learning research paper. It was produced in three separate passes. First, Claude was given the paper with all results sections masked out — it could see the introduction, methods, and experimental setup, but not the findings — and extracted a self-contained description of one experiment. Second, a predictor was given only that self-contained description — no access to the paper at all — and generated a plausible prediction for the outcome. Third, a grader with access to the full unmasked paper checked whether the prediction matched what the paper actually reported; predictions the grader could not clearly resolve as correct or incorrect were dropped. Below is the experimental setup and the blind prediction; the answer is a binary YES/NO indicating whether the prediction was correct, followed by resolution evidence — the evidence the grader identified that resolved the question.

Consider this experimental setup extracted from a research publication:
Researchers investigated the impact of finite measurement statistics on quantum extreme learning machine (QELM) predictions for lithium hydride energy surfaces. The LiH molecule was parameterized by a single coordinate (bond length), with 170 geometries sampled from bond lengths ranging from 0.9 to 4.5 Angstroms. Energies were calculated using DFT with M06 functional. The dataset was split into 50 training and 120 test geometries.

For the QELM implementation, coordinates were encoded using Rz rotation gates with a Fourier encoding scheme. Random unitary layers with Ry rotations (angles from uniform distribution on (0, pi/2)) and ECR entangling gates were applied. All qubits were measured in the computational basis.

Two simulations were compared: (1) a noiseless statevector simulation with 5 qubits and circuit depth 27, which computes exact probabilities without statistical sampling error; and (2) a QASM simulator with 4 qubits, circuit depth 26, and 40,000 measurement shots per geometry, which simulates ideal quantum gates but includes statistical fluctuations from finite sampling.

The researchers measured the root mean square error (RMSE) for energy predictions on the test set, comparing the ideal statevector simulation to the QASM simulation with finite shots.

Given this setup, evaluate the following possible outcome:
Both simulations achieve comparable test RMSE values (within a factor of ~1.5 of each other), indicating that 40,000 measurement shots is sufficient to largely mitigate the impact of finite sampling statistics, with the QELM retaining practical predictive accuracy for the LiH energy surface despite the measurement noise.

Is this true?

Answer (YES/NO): NO